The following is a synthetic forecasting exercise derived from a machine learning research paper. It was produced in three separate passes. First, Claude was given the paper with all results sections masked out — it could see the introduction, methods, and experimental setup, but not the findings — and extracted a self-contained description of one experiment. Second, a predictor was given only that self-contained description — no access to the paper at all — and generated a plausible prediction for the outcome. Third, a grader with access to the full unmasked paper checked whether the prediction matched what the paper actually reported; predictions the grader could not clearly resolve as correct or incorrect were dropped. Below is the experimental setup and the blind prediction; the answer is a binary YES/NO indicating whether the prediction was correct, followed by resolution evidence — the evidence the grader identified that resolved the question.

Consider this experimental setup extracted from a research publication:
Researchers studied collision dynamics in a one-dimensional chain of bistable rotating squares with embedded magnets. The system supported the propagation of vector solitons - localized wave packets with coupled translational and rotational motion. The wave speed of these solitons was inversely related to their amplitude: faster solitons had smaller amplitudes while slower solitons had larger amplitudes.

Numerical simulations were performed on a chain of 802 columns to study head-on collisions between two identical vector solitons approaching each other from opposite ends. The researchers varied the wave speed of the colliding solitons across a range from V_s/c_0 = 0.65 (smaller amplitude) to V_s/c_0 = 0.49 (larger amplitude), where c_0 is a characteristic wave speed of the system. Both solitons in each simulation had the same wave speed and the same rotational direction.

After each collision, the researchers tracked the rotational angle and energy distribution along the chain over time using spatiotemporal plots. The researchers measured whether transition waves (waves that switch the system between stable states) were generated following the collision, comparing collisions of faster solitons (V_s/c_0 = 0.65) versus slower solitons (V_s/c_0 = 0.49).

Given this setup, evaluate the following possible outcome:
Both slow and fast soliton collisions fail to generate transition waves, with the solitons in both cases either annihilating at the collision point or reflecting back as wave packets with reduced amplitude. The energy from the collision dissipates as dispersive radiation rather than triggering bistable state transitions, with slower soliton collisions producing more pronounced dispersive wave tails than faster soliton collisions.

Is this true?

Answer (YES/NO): NO